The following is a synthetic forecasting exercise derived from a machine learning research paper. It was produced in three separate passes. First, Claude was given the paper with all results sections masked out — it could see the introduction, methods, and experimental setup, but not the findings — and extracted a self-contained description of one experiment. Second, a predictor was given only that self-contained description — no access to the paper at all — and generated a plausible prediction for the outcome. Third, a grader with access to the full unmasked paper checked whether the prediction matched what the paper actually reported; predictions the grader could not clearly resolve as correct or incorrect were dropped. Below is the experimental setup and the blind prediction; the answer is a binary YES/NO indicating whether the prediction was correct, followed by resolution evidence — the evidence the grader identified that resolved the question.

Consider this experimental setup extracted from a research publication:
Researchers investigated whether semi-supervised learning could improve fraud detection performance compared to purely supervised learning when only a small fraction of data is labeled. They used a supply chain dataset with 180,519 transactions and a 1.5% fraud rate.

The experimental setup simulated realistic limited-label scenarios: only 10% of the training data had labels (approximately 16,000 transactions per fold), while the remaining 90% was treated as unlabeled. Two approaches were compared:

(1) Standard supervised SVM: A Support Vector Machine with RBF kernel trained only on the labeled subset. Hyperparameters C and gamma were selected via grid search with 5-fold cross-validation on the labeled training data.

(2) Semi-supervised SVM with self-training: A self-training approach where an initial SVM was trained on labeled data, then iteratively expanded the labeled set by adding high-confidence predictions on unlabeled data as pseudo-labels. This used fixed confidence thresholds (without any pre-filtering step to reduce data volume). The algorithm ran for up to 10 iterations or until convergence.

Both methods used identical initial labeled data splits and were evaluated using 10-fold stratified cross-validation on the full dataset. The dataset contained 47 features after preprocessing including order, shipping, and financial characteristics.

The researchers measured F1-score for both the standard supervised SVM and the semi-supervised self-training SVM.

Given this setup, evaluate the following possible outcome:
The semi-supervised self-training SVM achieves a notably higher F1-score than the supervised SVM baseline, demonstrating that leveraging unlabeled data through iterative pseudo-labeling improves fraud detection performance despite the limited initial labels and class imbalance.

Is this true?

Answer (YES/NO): YES